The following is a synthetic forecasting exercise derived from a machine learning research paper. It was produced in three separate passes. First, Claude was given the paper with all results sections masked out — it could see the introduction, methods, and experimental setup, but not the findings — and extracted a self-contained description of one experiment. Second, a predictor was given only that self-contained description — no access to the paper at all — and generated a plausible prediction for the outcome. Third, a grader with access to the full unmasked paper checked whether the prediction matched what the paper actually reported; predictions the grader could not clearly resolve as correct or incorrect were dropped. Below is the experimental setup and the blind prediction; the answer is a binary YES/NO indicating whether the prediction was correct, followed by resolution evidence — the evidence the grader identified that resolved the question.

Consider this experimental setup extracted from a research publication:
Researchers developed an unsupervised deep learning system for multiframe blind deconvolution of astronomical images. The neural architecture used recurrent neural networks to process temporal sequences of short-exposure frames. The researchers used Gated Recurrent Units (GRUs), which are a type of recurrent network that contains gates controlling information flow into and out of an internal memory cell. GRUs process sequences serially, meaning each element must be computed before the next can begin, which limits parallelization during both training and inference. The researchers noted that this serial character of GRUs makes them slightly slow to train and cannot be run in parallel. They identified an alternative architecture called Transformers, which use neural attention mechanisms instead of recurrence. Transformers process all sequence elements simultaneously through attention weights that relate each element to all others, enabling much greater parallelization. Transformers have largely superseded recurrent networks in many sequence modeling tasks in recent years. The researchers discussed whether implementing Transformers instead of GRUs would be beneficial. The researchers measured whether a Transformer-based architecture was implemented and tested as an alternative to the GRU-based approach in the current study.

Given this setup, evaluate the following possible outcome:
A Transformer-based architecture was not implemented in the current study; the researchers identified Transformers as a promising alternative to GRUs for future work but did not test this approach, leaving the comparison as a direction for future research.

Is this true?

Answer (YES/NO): YES